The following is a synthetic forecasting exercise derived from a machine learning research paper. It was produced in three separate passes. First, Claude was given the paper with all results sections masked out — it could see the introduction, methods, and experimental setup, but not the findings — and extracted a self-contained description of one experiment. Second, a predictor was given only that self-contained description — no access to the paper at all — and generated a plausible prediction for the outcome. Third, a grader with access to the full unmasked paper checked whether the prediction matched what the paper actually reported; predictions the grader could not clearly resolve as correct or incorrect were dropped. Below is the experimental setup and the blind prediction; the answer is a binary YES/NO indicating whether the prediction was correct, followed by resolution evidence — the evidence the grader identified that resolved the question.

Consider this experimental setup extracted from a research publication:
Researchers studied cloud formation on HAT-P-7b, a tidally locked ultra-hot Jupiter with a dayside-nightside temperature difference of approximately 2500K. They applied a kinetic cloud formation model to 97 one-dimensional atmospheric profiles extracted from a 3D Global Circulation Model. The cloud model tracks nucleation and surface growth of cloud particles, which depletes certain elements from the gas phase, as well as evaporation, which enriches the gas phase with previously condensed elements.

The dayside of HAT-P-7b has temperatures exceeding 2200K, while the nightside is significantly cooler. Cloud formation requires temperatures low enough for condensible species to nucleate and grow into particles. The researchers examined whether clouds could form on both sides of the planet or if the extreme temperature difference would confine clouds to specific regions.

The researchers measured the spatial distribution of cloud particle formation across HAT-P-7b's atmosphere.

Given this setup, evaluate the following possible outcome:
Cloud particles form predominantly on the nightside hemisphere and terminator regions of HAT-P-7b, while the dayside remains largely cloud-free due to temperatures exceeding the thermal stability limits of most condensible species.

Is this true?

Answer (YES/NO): NO